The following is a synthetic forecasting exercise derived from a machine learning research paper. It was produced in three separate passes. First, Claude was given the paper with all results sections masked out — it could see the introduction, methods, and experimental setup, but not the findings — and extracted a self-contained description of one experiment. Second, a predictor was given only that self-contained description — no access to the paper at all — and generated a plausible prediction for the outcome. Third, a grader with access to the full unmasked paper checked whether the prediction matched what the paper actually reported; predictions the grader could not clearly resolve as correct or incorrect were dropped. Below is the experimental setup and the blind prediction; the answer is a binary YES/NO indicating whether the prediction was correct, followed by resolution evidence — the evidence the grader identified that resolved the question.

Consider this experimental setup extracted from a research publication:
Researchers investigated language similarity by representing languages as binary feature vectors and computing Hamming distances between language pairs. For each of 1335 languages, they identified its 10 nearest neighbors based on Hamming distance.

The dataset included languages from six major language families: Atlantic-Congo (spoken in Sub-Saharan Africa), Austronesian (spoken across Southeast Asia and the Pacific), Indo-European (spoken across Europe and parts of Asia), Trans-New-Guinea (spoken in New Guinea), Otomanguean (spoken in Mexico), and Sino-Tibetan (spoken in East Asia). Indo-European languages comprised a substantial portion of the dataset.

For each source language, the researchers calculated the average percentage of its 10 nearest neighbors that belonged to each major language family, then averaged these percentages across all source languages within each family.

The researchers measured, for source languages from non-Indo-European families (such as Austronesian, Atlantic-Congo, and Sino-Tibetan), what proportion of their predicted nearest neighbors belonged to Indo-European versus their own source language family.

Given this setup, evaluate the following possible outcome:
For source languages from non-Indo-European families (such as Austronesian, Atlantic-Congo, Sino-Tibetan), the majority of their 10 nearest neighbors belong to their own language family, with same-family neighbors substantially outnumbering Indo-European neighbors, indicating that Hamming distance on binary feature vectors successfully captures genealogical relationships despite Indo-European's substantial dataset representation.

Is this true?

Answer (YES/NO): NO